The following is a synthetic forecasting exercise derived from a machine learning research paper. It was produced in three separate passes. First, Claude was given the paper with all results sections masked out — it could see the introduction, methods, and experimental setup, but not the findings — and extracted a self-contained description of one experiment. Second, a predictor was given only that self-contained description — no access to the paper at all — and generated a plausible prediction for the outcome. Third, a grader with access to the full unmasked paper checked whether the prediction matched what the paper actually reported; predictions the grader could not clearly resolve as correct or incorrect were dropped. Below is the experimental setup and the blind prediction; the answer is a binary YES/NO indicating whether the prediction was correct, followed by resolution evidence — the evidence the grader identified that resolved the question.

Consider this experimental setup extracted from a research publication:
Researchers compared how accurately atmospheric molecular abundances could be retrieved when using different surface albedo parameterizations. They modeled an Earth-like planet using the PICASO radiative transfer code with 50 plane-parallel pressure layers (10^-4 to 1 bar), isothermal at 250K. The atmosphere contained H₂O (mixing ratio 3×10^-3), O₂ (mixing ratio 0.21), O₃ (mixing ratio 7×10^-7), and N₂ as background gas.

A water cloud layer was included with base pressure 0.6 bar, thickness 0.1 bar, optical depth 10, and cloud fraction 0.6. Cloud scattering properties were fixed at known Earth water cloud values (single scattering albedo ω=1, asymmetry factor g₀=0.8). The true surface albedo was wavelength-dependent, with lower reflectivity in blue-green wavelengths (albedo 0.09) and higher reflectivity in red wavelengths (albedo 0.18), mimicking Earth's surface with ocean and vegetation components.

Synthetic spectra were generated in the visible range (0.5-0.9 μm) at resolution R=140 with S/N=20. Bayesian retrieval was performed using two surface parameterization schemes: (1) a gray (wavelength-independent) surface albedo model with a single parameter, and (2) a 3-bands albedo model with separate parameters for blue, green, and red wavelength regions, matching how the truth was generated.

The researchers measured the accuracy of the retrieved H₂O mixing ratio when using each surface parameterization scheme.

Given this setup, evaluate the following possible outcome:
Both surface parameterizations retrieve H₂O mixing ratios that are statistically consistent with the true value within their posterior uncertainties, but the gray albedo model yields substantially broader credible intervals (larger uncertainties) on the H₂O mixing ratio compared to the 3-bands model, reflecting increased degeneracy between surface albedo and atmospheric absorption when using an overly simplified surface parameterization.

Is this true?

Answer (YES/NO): NO